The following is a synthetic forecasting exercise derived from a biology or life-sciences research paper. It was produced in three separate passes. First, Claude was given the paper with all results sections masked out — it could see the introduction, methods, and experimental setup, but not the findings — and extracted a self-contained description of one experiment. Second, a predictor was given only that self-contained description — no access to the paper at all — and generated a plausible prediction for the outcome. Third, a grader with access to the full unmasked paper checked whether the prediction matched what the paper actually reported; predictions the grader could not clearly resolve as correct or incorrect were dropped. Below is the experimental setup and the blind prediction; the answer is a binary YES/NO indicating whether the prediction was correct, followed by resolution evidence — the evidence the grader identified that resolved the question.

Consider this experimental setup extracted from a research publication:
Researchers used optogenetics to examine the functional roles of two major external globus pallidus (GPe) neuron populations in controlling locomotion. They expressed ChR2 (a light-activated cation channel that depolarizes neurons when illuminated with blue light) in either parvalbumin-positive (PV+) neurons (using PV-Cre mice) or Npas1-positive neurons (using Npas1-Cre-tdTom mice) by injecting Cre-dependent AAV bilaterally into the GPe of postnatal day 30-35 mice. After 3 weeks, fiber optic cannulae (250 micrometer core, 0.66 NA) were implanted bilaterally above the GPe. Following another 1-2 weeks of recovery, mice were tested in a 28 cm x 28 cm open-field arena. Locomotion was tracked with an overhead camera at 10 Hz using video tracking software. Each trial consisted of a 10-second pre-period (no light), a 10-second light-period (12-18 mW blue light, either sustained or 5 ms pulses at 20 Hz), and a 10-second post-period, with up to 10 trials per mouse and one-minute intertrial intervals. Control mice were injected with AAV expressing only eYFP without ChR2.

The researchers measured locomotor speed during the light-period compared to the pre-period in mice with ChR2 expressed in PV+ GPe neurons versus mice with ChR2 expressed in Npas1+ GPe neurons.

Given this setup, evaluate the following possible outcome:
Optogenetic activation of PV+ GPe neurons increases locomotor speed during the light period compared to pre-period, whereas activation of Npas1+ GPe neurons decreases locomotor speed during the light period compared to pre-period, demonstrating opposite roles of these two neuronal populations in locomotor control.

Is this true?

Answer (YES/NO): YES